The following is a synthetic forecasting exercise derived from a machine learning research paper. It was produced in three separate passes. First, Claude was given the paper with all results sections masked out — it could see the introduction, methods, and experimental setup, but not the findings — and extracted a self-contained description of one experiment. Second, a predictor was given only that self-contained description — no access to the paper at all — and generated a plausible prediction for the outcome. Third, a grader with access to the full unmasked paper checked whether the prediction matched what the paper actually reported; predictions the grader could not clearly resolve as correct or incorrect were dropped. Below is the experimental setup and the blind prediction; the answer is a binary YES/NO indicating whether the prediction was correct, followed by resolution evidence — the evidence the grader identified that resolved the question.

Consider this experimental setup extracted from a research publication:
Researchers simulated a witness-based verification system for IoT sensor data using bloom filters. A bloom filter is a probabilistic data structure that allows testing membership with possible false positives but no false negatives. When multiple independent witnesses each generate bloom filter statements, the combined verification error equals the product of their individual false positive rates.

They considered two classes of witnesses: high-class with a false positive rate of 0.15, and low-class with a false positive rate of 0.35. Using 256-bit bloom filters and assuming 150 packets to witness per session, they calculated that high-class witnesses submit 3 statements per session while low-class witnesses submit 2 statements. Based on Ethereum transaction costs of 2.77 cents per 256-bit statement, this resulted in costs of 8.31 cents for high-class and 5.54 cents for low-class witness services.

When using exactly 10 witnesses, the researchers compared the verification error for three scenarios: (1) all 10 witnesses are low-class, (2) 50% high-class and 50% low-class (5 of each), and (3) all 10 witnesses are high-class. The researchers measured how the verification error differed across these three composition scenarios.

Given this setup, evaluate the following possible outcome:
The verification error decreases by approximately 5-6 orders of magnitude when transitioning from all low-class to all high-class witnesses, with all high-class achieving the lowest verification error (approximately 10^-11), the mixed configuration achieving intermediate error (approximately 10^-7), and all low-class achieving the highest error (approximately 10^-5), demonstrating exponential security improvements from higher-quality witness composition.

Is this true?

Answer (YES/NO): NO